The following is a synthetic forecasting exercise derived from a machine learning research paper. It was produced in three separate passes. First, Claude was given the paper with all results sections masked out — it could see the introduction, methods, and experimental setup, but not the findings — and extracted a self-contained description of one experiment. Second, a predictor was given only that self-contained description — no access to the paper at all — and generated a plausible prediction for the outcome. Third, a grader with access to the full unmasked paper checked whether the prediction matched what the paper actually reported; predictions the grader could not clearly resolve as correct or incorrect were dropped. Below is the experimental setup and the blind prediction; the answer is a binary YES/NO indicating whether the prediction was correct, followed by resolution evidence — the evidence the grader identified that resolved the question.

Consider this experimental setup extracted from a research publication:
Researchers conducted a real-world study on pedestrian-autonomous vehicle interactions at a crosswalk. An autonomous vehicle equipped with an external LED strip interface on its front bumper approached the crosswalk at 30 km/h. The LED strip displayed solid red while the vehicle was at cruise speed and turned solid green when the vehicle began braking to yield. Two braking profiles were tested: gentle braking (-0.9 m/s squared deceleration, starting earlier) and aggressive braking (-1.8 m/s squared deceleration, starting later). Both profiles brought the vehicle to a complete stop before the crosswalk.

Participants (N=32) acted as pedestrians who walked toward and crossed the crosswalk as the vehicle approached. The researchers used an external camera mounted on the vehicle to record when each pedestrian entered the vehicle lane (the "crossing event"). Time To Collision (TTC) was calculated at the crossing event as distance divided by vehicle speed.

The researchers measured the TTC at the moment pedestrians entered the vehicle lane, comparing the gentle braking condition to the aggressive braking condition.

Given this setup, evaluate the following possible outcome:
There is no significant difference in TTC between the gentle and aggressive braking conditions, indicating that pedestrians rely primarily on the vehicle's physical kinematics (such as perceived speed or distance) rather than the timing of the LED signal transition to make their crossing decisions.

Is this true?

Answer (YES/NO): NO